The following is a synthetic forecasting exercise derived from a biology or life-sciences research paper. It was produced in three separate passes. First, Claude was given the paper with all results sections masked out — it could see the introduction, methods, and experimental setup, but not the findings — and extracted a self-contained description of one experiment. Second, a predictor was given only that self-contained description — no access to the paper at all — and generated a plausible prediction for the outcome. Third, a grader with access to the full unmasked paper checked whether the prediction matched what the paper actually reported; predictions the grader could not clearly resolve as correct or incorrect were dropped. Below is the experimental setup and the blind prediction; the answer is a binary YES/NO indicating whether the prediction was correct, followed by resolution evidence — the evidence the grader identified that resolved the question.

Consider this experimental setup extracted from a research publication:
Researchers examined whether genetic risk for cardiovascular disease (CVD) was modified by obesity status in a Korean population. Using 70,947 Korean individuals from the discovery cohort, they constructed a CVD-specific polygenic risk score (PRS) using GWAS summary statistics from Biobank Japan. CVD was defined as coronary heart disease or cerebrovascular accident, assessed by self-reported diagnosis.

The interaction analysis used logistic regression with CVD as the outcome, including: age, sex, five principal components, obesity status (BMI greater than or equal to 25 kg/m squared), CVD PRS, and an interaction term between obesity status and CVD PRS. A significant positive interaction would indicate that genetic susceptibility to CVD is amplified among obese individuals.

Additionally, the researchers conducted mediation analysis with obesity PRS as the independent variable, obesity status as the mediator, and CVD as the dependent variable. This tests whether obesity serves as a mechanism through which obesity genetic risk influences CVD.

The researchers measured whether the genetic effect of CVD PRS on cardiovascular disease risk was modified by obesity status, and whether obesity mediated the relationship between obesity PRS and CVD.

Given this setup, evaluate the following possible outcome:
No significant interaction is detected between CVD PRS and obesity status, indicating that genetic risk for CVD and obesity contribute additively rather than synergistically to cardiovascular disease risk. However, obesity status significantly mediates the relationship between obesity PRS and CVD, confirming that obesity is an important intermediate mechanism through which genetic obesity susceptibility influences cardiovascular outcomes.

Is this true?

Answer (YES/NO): YES